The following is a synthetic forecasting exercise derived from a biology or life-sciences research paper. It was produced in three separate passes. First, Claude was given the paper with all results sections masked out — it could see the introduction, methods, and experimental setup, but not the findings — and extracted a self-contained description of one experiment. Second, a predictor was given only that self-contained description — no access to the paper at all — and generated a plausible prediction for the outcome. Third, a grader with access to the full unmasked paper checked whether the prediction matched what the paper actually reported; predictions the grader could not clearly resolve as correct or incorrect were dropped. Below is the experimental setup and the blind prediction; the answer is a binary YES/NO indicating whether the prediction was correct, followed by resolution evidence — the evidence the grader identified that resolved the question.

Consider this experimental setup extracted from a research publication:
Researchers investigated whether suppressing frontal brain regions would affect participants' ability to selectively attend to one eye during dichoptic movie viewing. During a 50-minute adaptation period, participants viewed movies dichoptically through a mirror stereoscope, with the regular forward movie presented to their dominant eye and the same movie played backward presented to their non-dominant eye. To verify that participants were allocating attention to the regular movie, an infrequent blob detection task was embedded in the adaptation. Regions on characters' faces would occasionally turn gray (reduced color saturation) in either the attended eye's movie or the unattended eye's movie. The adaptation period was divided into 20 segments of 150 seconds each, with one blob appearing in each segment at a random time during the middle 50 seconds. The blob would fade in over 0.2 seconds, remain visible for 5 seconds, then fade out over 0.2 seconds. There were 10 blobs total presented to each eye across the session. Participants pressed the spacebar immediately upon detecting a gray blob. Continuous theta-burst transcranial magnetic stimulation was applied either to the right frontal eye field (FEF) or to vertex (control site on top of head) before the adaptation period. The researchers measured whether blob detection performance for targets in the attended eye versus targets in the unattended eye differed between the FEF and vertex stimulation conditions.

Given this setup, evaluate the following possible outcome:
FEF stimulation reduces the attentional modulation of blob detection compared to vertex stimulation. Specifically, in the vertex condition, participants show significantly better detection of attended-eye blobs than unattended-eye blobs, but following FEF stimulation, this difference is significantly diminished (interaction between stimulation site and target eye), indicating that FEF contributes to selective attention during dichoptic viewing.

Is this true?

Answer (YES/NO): NO